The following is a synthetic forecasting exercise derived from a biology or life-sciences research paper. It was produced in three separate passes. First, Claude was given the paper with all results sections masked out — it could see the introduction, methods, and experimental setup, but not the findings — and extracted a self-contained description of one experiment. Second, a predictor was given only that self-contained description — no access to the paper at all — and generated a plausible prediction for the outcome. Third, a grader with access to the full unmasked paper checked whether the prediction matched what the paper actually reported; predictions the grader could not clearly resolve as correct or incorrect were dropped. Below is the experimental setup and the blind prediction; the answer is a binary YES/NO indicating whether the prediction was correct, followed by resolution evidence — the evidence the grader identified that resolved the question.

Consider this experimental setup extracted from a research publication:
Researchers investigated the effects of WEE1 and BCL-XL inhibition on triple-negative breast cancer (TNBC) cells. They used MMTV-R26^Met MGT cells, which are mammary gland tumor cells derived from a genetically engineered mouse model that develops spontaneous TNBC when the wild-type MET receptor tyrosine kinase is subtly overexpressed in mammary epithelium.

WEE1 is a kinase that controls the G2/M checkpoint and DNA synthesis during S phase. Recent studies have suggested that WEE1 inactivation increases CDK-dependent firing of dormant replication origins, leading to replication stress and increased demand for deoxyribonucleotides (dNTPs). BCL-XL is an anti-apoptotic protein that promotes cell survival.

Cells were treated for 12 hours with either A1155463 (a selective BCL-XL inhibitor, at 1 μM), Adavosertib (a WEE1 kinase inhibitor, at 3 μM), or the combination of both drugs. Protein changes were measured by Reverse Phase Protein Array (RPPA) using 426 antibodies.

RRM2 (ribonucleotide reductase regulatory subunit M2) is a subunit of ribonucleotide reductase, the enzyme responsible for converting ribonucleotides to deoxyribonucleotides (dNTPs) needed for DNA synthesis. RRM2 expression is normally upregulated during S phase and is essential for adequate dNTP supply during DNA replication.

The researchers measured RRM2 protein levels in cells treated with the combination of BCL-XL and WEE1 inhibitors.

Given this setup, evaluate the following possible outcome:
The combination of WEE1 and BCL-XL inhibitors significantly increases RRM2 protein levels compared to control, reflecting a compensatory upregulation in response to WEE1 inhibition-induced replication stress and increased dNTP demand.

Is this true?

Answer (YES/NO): NO